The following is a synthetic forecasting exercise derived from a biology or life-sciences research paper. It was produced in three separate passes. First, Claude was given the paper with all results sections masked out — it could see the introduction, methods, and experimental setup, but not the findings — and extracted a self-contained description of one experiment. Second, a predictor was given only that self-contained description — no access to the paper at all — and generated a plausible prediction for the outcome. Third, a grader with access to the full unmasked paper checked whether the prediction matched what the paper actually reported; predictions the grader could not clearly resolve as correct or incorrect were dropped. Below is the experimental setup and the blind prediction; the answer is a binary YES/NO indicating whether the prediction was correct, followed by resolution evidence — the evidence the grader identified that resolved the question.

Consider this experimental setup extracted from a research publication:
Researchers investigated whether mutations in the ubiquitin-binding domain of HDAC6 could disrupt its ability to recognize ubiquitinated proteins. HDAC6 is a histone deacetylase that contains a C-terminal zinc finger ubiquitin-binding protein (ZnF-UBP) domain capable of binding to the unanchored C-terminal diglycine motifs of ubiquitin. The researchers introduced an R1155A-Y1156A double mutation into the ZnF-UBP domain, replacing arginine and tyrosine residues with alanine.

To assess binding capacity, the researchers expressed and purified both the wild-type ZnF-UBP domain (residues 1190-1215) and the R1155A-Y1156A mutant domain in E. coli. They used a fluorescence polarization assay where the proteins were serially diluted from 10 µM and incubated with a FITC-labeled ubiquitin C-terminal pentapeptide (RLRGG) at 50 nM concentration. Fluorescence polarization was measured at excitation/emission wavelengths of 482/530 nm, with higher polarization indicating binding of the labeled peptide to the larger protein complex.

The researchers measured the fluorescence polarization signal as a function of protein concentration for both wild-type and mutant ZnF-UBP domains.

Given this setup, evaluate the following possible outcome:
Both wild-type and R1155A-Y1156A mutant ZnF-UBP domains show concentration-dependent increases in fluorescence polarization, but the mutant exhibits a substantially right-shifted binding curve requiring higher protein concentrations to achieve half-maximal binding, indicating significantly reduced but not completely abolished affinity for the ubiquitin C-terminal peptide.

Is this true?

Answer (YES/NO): NO